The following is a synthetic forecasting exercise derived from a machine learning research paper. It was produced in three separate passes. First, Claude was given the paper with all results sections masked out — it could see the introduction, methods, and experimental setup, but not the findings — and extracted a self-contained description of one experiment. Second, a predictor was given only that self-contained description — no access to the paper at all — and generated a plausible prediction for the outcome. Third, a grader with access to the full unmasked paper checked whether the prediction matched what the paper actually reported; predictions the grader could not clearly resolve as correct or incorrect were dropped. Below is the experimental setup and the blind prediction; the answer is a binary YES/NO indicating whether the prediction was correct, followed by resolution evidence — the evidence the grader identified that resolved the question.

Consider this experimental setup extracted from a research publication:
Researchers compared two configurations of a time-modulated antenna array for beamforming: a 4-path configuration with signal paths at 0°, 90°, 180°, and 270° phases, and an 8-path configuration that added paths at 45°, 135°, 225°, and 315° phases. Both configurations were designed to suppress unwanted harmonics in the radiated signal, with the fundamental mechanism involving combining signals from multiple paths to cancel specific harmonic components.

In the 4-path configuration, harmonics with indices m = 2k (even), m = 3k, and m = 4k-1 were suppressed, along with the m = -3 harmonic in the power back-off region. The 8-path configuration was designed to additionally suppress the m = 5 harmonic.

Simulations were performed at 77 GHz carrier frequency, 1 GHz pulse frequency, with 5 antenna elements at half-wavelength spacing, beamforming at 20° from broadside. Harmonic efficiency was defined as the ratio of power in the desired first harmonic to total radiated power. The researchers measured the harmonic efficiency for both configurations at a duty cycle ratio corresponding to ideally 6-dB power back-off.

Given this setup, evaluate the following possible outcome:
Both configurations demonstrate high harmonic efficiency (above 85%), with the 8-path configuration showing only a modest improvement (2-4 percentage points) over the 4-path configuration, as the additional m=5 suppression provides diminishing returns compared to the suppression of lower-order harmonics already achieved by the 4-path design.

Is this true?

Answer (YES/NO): NO